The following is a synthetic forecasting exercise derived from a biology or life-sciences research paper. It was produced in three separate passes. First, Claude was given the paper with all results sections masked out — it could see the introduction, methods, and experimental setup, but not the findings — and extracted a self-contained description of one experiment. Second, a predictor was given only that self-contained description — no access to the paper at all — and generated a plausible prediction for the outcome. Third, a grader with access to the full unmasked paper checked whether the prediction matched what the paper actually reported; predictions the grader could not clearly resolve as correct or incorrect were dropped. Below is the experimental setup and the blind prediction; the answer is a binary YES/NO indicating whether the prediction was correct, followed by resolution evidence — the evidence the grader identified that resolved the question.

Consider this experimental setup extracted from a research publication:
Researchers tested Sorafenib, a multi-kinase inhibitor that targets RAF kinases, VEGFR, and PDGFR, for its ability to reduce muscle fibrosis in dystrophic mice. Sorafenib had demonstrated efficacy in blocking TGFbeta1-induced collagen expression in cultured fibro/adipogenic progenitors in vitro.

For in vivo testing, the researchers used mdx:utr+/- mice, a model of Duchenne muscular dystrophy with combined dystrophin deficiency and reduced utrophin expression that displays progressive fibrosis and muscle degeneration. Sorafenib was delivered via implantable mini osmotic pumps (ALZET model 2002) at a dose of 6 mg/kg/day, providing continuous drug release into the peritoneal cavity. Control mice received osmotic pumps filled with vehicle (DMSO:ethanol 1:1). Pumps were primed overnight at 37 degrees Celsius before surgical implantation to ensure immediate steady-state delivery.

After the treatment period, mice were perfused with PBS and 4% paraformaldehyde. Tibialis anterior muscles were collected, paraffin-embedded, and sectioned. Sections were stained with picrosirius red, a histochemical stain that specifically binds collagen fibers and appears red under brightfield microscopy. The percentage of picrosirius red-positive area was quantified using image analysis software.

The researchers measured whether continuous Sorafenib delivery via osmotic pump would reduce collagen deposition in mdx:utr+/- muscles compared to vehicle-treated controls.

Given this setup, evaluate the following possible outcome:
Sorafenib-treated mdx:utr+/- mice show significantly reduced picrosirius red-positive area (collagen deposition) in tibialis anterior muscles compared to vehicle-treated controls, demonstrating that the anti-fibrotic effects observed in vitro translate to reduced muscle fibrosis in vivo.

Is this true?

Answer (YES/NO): NO